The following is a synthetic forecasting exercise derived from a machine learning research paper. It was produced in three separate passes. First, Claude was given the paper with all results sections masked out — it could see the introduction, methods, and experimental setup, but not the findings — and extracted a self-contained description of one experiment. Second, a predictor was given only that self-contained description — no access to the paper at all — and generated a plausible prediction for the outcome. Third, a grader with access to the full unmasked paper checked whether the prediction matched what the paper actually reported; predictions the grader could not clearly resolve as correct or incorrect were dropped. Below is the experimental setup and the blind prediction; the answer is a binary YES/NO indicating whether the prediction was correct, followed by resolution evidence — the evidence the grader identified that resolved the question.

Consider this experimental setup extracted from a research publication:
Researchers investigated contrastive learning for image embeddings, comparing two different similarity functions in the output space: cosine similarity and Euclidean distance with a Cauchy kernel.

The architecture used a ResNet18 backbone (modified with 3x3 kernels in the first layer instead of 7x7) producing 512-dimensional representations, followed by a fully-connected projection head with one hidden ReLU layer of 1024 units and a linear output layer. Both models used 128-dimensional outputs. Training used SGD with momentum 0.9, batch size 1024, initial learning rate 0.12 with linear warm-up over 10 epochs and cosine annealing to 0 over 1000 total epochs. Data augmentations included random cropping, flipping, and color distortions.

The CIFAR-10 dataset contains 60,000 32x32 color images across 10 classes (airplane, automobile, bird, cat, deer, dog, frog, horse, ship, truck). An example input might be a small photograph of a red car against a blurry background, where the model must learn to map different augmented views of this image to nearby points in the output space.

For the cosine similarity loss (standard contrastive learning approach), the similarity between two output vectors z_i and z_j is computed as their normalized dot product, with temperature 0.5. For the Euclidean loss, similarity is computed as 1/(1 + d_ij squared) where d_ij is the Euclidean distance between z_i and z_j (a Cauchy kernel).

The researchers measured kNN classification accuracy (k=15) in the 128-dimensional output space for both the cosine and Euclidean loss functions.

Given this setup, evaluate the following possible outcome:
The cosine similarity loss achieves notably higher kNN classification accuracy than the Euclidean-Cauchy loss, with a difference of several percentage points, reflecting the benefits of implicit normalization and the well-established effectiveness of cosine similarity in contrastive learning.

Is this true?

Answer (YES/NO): NO